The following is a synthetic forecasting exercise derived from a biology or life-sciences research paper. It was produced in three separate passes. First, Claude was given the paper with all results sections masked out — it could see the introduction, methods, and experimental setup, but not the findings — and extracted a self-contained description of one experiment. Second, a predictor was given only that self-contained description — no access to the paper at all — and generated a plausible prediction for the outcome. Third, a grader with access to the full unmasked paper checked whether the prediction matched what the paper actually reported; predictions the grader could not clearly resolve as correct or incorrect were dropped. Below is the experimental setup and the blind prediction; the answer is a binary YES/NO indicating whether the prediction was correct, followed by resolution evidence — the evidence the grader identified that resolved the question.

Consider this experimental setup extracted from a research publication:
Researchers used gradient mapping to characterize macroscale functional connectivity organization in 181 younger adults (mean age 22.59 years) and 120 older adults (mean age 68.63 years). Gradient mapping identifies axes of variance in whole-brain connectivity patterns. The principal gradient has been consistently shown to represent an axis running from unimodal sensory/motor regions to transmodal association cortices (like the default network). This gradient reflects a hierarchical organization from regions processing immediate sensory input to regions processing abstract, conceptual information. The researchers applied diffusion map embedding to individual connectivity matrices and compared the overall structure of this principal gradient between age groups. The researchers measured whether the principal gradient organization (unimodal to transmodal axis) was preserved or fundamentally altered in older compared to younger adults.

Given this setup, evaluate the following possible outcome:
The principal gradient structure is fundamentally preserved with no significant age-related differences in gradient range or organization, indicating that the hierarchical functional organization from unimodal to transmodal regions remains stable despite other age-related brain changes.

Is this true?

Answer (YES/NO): NO